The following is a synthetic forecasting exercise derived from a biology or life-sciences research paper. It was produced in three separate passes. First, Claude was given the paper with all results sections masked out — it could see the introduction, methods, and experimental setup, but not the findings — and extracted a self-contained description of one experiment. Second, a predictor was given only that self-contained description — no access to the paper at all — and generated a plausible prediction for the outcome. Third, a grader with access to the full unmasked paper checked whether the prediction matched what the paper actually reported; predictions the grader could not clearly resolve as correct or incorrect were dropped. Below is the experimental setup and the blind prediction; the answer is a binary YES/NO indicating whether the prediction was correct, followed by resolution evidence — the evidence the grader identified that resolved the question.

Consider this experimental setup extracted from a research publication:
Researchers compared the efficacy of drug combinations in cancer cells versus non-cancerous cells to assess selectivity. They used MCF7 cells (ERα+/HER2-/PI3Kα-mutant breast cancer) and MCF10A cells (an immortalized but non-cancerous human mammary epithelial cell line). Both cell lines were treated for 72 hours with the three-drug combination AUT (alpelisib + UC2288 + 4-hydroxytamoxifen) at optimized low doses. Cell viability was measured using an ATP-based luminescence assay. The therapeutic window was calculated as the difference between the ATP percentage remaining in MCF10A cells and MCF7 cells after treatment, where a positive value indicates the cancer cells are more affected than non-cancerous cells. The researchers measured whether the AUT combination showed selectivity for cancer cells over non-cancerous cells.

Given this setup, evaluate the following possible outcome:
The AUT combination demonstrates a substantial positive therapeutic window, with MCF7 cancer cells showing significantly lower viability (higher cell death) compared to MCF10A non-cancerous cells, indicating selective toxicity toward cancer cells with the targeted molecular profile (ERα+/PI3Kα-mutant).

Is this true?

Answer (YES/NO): YES